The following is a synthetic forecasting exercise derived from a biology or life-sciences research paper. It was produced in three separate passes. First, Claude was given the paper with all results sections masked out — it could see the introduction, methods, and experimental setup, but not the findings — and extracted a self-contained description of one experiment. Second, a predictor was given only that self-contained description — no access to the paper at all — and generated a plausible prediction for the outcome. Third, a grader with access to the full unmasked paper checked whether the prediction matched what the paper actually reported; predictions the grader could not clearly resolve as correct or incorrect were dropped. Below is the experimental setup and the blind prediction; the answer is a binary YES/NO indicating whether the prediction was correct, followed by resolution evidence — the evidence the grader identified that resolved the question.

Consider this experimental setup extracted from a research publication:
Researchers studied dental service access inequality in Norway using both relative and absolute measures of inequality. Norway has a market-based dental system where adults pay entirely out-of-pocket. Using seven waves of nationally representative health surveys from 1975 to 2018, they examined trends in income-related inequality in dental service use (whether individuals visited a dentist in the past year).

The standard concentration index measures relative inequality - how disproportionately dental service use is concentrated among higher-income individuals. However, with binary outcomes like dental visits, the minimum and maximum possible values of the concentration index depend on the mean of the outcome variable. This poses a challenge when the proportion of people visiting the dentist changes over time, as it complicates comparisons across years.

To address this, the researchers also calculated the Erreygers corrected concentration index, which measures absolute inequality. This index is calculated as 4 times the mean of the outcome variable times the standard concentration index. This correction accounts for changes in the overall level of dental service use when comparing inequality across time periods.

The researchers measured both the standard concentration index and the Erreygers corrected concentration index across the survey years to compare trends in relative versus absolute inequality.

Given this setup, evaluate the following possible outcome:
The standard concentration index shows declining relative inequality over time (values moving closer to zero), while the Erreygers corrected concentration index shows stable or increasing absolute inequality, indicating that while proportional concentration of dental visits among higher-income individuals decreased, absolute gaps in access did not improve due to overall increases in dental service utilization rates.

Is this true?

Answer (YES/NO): NO